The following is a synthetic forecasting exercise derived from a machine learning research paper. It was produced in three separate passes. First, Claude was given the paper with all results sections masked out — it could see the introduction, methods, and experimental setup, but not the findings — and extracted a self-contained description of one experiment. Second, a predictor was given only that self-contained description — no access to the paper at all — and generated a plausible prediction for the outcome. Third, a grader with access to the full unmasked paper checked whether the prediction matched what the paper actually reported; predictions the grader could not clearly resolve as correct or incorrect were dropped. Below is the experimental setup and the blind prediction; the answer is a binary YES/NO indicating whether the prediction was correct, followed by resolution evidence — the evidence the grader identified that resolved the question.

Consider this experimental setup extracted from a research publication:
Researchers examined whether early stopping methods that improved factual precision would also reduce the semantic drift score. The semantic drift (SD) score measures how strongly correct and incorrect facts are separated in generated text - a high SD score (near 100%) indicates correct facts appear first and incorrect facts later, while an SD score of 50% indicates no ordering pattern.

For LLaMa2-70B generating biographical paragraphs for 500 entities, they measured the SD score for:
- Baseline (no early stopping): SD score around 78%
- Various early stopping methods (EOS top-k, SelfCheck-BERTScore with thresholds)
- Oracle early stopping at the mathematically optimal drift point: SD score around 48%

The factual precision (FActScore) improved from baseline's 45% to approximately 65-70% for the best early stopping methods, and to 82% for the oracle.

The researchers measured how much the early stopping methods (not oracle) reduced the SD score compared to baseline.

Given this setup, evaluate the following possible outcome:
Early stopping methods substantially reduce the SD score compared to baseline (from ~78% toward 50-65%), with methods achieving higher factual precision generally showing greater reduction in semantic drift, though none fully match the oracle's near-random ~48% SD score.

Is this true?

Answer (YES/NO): YES